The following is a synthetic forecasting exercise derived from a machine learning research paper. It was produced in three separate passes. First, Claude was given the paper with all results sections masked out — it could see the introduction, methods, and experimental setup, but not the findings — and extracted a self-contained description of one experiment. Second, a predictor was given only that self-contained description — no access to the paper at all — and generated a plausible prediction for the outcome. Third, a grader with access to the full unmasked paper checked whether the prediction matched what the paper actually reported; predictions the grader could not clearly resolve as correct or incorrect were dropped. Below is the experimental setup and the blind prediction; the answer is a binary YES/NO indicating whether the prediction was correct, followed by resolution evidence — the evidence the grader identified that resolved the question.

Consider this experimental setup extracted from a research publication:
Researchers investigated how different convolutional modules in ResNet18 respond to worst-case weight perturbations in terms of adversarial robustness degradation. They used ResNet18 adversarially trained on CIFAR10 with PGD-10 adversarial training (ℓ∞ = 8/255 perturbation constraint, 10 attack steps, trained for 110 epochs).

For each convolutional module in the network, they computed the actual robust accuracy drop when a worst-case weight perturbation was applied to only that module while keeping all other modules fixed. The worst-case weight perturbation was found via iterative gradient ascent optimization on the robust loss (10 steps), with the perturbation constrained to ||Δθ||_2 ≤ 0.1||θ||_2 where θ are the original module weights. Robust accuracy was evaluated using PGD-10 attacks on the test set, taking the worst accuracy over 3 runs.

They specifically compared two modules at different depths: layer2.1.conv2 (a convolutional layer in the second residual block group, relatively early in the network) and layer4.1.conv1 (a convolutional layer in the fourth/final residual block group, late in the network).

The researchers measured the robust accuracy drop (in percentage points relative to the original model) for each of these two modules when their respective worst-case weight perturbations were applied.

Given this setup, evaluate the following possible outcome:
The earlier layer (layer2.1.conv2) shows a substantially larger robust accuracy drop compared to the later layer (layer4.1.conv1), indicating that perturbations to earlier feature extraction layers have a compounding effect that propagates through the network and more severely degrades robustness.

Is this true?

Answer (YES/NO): NO